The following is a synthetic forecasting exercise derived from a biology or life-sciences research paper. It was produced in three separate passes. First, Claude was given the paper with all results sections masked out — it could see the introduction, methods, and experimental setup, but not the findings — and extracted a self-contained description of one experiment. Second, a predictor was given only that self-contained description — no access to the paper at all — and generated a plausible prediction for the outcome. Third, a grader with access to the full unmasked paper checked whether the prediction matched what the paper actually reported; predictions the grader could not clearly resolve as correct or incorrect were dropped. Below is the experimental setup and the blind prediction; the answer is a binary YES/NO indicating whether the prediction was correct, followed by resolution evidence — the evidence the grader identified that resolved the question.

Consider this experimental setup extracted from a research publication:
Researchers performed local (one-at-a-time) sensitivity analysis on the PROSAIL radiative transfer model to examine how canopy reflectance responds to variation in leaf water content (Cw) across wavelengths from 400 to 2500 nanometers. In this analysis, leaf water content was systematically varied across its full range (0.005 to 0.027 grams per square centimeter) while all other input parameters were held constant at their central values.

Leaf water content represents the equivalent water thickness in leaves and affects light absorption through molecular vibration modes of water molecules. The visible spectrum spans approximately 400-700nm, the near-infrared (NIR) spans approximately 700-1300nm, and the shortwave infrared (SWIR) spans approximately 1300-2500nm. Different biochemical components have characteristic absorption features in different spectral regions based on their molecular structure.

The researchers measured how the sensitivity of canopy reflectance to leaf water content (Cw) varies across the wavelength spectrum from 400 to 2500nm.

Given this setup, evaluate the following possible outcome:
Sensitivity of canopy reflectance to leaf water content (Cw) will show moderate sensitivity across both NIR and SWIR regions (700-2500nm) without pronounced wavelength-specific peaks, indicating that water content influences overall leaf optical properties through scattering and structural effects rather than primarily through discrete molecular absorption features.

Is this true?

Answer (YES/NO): NO